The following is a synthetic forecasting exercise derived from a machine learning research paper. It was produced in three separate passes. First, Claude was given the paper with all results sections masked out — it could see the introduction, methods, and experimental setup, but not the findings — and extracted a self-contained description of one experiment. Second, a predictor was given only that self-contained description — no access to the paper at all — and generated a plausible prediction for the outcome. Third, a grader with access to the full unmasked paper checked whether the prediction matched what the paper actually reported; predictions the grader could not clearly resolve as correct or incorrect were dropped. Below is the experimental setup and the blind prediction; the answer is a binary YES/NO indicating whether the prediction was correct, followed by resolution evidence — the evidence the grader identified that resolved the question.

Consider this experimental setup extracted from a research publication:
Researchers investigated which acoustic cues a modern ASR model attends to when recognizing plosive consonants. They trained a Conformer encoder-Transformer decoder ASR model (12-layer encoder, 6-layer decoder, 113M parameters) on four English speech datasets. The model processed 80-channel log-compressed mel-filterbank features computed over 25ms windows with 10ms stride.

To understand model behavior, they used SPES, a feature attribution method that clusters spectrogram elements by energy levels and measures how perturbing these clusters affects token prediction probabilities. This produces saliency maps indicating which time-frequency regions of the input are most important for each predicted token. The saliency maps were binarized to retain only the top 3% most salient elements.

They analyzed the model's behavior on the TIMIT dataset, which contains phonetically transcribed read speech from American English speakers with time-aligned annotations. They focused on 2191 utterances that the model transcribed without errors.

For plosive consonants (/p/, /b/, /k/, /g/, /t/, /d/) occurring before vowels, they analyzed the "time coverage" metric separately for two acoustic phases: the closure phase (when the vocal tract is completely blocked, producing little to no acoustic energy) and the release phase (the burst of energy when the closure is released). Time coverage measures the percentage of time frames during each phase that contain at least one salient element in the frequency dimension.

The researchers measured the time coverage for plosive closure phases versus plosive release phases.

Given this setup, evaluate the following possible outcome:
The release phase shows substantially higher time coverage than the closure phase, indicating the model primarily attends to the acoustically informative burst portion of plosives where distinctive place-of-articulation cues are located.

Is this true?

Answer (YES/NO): YES